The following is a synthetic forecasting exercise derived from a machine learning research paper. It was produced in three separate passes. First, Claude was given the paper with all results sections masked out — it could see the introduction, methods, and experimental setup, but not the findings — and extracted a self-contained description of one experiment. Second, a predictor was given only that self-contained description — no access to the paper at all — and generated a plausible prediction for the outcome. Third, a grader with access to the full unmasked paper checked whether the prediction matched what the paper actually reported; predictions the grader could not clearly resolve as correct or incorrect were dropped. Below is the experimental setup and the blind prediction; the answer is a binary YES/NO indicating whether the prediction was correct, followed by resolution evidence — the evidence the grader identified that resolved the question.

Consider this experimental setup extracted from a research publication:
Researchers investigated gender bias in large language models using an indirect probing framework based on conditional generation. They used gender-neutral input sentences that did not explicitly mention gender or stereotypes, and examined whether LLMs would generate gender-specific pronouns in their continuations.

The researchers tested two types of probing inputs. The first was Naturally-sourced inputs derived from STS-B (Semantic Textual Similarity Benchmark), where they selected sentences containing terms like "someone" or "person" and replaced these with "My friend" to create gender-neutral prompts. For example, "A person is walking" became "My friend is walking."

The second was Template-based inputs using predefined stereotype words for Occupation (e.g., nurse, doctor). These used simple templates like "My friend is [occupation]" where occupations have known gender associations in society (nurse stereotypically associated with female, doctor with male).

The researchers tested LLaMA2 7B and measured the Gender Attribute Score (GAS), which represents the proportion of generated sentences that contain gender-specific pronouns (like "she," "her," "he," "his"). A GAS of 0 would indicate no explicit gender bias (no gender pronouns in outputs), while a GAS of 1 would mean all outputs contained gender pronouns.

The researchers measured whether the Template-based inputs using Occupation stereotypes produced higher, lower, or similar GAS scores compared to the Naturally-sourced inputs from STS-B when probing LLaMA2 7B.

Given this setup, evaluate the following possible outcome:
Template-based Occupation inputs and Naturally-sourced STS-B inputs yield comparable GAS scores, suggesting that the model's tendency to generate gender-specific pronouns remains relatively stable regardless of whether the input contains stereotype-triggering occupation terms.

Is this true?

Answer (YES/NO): NO